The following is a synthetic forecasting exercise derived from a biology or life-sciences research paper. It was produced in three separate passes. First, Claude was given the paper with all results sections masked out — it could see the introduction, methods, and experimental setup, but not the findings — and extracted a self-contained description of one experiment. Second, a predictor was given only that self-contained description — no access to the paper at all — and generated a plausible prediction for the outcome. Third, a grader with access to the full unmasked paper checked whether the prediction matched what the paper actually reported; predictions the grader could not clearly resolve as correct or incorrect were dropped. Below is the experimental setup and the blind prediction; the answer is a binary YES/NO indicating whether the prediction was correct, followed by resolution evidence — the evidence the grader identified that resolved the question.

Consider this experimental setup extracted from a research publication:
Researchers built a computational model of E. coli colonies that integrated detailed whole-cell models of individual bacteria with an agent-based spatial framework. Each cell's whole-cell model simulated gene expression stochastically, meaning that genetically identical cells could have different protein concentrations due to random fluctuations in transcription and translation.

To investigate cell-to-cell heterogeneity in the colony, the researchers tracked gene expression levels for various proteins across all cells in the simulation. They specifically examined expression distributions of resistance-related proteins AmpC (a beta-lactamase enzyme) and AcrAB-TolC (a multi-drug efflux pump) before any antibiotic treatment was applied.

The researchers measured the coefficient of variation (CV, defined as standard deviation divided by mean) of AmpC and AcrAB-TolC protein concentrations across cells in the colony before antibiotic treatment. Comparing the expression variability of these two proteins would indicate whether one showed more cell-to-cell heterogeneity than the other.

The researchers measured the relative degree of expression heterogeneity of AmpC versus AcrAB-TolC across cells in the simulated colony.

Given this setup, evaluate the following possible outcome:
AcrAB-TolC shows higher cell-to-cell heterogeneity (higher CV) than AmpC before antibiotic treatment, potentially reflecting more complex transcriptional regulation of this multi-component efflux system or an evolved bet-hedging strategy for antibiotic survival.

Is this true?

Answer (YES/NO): NO